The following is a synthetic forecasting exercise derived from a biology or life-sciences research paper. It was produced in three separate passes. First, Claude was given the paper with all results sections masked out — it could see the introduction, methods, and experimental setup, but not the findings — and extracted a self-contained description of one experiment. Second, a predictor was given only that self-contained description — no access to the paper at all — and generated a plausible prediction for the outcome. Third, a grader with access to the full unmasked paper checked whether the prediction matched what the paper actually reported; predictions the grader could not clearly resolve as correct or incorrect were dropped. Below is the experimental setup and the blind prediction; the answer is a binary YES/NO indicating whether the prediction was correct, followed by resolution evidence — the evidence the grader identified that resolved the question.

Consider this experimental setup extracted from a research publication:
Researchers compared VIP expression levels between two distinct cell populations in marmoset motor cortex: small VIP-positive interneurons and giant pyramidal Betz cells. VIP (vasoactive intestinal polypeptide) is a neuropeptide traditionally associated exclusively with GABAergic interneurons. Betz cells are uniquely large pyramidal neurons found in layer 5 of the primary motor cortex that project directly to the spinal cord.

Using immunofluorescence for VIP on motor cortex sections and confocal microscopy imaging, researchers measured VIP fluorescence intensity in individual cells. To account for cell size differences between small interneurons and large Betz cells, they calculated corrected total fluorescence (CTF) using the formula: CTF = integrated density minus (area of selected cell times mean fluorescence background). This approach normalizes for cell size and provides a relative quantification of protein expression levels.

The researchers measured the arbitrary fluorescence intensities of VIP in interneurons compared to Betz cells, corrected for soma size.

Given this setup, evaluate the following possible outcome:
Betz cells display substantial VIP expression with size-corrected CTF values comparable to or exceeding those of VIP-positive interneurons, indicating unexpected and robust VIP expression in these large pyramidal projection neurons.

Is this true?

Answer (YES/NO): YES